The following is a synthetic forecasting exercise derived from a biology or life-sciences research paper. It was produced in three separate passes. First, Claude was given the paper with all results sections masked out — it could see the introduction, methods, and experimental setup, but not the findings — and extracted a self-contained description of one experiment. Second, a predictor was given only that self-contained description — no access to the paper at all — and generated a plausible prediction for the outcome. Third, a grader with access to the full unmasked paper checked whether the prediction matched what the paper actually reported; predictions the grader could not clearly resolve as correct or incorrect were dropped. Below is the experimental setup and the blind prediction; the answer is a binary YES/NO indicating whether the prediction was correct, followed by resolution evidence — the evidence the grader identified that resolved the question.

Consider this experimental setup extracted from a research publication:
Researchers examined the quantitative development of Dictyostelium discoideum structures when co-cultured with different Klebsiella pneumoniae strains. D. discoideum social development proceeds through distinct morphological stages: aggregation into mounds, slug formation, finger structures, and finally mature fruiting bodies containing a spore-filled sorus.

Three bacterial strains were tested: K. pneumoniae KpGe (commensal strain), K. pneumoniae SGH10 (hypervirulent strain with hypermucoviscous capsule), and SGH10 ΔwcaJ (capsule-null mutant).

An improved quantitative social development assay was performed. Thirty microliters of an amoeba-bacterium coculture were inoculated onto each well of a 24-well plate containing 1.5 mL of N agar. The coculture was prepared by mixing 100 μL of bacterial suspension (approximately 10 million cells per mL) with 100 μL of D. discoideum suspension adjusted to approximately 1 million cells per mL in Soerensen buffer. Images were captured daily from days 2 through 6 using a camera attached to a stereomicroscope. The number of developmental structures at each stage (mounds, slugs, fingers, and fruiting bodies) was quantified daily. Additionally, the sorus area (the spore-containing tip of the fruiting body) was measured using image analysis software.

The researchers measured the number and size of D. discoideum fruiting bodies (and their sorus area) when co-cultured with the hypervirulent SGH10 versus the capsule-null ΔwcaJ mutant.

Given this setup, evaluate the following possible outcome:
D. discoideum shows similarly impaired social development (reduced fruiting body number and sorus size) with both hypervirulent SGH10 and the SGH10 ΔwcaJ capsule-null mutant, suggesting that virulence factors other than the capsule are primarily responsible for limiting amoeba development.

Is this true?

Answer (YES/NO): NO